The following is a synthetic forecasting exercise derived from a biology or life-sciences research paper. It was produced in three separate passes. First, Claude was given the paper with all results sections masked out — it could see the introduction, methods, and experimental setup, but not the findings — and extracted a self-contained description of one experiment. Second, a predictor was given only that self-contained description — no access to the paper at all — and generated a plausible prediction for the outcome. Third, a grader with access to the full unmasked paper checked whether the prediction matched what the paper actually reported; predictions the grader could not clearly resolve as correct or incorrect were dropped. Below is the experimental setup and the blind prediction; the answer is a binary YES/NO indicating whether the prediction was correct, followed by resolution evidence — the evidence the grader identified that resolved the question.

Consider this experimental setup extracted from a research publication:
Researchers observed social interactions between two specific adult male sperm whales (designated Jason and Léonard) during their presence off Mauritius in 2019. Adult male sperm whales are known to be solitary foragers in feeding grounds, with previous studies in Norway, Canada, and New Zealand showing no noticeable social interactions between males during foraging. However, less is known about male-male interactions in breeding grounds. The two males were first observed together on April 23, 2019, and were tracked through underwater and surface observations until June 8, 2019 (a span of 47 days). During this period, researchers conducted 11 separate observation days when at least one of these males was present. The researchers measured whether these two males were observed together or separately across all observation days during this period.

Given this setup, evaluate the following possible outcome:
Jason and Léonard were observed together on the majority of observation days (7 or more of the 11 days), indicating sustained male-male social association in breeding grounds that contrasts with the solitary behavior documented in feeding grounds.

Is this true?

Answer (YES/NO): YES